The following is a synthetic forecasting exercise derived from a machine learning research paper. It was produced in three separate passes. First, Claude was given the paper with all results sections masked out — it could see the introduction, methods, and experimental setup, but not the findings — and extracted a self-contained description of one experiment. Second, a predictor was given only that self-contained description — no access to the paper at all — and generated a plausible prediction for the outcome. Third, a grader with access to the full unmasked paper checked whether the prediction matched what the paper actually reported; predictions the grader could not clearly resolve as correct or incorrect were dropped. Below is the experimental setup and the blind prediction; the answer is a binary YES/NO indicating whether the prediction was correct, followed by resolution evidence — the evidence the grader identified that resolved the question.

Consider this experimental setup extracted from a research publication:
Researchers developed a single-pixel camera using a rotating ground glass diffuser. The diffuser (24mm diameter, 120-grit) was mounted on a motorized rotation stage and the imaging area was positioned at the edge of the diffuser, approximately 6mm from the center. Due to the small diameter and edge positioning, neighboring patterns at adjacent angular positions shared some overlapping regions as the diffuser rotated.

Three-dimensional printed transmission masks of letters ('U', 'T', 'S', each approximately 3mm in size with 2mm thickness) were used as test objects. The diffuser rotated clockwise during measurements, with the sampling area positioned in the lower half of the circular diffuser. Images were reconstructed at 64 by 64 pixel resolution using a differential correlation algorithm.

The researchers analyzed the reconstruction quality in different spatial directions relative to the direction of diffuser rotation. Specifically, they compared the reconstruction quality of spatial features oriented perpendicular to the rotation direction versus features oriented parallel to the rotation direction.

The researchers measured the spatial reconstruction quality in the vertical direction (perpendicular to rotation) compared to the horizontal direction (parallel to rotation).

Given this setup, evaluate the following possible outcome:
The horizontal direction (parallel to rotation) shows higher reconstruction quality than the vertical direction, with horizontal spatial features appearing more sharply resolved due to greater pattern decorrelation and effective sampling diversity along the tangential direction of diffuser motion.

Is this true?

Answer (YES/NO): NO